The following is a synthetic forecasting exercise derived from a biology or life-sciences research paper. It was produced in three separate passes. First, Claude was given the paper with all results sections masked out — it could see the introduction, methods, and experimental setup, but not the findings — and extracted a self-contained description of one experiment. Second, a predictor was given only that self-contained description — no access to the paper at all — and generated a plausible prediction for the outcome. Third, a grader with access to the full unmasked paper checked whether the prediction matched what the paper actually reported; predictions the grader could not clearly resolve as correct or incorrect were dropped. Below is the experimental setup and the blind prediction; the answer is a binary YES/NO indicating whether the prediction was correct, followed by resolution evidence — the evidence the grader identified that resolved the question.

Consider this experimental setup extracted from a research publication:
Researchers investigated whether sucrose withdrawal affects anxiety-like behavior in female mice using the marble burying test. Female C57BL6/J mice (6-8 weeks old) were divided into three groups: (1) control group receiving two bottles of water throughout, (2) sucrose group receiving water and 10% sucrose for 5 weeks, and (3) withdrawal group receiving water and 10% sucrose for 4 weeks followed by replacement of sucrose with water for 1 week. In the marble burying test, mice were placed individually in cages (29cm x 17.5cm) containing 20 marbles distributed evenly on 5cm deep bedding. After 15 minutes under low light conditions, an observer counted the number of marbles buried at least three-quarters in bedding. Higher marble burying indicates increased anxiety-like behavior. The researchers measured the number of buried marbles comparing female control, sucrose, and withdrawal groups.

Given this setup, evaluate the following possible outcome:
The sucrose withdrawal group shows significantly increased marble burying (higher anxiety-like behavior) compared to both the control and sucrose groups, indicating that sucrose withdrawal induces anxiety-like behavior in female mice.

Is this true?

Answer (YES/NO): NO